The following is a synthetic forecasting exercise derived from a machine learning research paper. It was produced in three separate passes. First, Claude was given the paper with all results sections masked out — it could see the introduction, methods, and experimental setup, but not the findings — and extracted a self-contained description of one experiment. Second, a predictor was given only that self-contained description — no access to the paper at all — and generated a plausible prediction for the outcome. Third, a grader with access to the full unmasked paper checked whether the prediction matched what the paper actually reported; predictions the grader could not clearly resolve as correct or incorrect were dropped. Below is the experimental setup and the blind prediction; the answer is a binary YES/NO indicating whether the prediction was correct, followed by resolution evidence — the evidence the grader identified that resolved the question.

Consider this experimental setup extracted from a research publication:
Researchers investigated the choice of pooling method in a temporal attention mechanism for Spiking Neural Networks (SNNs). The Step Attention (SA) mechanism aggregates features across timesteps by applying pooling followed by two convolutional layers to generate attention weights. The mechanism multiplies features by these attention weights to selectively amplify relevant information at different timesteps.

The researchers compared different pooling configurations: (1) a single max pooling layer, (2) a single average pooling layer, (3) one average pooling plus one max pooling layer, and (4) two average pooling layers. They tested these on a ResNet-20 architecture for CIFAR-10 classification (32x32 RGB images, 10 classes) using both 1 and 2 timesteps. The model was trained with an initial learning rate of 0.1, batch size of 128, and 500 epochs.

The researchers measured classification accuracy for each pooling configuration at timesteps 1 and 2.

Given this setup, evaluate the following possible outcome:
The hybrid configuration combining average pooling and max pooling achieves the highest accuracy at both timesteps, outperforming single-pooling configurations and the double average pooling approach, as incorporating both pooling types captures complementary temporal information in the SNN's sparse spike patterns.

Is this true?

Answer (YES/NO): NO